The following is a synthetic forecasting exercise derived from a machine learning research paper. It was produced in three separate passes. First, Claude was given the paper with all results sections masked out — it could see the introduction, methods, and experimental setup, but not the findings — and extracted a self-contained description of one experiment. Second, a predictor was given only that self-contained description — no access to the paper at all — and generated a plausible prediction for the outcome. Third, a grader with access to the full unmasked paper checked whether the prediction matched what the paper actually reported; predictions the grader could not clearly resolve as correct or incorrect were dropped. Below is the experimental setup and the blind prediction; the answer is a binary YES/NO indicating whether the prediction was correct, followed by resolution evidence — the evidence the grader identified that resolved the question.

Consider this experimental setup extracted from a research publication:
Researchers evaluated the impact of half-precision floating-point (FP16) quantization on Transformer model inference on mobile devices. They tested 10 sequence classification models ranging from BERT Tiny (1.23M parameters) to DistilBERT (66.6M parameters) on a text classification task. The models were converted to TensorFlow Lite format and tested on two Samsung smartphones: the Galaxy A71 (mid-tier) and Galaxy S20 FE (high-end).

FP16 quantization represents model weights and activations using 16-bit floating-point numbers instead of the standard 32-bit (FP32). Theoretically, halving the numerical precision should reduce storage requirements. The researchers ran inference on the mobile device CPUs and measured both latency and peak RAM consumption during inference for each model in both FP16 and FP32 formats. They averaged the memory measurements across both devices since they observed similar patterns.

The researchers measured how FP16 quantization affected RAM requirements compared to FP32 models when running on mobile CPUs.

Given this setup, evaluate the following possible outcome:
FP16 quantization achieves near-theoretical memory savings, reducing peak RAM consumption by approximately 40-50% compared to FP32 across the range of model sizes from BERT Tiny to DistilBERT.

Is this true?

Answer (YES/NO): NO